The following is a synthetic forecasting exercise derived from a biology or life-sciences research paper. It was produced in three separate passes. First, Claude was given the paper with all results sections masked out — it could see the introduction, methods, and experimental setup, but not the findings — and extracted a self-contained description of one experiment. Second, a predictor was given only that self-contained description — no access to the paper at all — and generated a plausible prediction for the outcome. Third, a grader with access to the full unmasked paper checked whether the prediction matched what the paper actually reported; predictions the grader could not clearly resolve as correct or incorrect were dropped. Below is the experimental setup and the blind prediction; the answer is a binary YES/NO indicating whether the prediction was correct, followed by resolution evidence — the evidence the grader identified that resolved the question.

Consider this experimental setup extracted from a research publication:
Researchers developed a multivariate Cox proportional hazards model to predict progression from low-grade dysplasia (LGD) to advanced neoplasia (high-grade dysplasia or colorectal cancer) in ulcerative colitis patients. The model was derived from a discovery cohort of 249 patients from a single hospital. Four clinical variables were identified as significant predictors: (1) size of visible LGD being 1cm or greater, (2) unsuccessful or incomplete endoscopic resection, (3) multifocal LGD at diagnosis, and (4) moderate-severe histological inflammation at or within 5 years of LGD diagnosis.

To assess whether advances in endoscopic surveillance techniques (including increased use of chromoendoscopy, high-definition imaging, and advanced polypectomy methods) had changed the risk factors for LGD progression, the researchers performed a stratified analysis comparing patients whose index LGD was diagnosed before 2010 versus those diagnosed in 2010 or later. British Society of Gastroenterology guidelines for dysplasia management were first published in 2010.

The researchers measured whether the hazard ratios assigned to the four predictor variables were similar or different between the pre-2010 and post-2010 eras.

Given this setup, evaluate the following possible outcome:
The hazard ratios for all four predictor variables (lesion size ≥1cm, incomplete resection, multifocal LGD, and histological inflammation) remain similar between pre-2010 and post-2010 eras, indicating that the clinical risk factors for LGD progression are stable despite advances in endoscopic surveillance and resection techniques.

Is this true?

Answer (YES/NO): YES